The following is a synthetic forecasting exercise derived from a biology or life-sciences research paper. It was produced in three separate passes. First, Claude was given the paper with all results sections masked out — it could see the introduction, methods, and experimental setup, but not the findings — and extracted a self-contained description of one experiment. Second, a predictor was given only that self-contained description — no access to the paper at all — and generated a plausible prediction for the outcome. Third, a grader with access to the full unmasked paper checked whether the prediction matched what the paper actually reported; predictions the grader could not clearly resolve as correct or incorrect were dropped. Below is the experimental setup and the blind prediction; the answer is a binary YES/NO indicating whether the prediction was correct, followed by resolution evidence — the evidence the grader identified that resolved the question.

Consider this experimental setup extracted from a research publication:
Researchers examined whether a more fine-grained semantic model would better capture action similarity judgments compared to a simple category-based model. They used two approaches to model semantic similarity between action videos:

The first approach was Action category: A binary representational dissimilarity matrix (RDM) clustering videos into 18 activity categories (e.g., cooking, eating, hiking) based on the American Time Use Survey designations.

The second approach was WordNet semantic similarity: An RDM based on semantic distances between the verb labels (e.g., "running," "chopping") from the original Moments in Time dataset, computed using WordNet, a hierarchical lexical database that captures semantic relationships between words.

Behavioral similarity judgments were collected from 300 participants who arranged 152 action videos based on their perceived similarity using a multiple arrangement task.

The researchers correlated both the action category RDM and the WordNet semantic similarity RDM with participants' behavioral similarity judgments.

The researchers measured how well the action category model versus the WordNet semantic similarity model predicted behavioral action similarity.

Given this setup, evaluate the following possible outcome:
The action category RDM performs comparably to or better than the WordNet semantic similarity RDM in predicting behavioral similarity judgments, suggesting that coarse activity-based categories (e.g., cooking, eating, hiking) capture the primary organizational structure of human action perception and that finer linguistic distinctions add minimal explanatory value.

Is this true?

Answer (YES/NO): YES